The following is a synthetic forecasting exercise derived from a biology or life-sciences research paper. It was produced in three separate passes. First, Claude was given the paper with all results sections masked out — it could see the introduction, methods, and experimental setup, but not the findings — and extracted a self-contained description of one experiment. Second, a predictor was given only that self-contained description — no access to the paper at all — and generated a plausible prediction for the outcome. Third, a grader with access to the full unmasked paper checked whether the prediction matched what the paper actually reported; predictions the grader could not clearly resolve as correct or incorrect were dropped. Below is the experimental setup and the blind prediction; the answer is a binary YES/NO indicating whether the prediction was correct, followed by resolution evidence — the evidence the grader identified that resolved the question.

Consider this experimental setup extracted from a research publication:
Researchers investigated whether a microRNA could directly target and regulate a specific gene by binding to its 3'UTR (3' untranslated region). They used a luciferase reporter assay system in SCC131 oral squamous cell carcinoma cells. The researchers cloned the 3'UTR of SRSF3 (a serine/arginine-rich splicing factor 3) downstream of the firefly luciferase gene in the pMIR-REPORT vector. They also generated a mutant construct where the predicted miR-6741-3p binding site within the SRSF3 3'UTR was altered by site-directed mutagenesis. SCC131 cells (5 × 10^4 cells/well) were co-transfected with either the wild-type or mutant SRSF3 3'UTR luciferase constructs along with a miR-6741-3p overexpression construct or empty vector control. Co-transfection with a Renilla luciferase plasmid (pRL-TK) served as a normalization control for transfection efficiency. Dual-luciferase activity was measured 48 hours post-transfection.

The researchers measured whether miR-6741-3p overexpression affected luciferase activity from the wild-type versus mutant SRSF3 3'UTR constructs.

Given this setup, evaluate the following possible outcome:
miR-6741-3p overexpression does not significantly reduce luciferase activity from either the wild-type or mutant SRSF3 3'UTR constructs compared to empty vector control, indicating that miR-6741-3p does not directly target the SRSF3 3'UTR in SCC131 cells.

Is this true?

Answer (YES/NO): NO